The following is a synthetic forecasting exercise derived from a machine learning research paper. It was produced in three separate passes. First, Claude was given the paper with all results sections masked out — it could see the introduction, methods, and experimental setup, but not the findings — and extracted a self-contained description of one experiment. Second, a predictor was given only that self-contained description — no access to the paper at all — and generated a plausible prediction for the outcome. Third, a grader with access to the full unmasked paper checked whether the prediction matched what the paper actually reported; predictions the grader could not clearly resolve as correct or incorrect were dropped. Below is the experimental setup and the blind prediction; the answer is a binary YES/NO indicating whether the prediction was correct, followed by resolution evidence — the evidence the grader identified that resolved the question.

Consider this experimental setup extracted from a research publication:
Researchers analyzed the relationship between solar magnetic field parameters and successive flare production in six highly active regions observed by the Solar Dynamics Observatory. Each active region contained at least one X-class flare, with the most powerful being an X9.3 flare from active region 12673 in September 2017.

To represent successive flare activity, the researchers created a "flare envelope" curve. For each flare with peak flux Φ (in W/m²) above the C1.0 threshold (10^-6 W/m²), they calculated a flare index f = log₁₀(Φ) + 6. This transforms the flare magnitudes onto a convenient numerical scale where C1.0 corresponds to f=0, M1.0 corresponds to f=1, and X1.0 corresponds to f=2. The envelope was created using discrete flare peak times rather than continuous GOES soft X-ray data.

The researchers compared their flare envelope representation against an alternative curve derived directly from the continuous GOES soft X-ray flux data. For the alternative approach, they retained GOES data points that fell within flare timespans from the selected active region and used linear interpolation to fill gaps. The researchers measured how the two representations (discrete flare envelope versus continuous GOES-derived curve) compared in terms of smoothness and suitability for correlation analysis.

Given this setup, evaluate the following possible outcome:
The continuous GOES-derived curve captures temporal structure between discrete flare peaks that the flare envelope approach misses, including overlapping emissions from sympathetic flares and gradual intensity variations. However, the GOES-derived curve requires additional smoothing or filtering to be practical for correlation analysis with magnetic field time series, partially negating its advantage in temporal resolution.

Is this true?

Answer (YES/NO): NO